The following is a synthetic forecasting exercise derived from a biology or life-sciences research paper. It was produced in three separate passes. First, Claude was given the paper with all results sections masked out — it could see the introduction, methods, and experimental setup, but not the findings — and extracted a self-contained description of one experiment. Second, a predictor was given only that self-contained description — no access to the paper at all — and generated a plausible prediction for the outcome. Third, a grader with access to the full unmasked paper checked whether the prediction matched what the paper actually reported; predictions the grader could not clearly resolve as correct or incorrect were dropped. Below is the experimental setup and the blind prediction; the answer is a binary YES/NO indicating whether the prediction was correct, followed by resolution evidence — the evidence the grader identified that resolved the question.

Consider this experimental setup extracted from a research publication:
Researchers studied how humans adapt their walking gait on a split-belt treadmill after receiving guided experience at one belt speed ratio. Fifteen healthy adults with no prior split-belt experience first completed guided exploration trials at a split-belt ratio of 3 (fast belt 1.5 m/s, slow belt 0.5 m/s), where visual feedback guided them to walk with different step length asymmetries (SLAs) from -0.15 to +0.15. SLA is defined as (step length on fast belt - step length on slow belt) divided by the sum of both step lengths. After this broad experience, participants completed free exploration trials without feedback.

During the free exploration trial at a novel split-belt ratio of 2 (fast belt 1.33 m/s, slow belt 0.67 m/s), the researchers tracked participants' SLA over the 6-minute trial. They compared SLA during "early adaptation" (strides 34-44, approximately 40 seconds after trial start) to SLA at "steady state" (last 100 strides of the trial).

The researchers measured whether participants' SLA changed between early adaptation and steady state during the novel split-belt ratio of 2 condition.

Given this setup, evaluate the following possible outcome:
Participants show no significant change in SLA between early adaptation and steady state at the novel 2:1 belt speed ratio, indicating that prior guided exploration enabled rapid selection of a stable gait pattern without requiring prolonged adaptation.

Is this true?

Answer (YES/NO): YES